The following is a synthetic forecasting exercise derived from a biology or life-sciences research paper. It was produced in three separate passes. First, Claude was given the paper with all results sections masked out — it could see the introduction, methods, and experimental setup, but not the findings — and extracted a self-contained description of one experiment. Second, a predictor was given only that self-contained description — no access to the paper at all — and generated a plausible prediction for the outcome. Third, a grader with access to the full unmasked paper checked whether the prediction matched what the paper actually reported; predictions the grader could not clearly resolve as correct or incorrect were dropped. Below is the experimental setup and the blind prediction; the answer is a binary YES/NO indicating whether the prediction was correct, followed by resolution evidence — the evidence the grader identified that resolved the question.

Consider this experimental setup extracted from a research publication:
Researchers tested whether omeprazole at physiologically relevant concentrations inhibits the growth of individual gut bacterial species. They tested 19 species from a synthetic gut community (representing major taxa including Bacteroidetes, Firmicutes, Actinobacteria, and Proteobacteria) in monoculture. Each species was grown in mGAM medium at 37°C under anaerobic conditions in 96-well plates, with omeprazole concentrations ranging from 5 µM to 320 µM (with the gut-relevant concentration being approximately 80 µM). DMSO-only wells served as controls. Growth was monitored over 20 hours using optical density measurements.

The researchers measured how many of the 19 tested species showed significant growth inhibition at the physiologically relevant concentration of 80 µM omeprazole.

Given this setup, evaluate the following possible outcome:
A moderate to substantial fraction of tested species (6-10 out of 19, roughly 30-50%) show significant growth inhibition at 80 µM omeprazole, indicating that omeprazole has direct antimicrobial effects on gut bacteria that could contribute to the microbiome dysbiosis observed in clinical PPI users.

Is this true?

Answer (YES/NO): NO